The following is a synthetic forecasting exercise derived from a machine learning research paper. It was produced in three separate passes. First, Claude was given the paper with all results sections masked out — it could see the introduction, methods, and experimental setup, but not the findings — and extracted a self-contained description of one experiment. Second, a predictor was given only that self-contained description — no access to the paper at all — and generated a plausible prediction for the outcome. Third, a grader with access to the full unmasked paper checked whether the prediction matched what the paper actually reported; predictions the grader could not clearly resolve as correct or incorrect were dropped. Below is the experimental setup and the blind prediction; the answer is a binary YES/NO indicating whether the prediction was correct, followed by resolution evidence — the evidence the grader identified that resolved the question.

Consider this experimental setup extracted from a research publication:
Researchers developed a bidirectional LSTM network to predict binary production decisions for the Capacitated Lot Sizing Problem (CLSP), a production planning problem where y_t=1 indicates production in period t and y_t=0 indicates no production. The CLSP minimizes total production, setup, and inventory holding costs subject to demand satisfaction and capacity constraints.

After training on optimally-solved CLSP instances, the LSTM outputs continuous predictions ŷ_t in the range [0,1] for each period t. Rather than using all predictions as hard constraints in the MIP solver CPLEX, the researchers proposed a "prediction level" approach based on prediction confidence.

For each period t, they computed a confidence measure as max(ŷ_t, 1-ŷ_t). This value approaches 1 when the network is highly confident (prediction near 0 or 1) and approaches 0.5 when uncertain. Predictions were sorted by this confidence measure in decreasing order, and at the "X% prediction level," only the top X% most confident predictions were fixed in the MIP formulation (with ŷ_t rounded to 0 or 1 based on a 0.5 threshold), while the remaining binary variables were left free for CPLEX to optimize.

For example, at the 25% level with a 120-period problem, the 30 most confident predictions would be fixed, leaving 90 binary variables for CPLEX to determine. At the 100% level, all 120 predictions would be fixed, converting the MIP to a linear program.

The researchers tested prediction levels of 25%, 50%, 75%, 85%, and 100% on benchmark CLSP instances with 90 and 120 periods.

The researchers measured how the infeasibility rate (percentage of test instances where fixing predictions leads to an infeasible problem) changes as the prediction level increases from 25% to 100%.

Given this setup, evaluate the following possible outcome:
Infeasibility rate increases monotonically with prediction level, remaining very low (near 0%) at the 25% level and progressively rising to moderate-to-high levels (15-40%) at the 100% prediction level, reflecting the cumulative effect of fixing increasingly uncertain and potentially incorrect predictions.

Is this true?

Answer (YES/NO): NO